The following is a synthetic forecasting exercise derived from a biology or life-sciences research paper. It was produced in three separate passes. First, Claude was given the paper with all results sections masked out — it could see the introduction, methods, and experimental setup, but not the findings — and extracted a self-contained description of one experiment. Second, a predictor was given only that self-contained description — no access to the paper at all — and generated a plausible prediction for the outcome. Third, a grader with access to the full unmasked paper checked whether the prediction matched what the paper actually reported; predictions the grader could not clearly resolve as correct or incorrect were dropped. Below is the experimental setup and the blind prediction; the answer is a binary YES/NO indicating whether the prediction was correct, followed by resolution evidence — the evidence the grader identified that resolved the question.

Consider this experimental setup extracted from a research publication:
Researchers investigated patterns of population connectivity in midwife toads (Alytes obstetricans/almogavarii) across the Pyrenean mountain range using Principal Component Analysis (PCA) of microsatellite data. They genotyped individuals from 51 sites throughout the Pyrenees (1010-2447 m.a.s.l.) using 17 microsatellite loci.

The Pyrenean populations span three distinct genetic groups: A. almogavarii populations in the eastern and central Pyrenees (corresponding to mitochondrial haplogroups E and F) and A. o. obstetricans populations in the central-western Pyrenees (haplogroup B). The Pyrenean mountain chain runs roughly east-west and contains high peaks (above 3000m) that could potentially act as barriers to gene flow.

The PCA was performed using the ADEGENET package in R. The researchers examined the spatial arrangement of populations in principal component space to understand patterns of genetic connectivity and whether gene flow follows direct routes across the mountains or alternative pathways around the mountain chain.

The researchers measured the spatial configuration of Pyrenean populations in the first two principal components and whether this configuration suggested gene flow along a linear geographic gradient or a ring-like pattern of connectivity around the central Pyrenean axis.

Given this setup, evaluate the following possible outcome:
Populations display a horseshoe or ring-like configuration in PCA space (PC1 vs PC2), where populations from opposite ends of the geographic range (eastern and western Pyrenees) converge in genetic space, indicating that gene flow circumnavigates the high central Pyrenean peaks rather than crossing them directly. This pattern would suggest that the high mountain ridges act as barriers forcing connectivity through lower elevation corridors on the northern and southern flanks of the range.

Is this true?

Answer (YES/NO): NO